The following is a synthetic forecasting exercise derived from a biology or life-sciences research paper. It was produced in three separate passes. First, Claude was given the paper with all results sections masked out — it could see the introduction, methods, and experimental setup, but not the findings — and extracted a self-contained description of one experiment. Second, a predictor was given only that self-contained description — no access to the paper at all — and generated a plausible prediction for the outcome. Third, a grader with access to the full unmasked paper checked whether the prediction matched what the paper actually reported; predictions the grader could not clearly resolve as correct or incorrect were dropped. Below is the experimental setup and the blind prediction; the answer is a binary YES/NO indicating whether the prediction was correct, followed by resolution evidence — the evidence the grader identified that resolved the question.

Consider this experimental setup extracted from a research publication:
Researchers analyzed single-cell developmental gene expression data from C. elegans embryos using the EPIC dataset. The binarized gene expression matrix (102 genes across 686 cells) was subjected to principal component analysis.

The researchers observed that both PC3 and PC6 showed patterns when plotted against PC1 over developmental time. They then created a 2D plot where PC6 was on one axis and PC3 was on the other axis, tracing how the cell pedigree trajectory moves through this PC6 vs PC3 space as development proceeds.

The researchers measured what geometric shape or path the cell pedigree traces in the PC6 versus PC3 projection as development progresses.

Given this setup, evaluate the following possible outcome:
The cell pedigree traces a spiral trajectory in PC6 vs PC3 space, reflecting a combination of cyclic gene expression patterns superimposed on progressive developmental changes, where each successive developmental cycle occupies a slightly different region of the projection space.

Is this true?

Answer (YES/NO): NO